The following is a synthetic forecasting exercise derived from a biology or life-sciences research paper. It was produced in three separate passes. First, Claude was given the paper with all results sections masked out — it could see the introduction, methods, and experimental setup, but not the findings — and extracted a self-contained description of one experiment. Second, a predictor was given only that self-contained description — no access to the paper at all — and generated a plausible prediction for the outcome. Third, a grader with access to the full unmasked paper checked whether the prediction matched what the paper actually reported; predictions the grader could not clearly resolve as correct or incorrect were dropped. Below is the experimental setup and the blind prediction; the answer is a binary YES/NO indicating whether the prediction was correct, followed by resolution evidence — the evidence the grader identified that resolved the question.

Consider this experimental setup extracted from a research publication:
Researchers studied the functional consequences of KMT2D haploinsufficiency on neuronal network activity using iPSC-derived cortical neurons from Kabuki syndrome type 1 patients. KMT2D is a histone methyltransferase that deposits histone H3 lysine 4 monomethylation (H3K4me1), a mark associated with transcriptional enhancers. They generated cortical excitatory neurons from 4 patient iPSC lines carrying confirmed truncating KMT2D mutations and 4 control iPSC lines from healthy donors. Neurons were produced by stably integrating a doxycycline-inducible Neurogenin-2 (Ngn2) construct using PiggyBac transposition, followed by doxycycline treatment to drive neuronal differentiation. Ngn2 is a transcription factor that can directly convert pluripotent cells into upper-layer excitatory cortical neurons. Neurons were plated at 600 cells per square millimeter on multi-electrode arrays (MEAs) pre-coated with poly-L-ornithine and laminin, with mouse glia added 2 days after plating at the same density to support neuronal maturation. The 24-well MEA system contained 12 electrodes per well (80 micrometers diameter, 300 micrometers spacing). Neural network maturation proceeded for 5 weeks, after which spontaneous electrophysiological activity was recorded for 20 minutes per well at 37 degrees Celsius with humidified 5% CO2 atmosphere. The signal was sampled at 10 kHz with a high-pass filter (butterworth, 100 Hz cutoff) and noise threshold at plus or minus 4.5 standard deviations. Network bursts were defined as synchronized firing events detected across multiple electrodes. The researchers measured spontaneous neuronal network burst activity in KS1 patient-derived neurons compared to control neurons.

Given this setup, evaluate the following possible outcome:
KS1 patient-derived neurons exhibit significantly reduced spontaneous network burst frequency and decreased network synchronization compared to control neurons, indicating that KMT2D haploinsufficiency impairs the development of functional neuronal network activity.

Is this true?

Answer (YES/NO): NO